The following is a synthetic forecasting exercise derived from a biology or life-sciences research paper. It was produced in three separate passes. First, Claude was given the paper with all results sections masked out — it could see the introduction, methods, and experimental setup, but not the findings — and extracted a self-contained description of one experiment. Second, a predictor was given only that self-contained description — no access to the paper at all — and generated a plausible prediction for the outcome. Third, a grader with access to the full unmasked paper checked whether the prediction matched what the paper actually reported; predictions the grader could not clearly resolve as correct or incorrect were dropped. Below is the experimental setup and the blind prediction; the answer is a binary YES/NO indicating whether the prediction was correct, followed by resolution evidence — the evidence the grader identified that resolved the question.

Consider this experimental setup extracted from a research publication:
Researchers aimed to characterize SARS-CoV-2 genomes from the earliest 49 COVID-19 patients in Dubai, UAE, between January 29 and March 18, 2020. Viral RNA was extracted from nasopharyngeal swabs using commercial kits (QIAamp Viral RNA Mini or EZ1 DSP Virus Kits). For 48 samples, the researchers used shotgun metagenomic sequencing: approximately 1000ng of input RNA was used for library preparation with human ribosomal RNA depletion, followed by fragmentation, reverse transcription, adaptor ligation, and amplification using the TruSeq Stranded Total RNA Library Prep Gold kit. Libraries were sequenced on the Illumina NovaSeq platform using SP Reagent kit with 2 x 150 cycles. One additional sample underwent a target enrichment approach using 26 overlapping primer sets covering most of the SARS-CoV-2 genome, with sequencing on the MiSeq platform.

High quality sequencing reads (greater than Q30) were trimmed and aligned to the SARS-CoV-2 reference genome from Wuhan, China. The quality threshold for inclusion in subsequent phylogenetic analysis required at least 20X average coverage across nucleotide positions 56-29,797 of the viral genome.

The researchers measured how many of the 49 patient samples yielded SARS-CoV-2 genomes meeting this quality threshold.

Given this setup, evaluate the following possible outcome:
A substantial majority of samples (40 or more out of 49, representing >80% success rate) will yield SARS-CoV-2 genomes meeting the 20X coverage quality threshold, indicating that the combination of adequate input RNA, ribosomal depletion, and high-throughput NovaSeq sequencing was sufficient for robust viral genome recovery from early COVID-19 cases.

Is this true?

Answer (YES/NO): NO